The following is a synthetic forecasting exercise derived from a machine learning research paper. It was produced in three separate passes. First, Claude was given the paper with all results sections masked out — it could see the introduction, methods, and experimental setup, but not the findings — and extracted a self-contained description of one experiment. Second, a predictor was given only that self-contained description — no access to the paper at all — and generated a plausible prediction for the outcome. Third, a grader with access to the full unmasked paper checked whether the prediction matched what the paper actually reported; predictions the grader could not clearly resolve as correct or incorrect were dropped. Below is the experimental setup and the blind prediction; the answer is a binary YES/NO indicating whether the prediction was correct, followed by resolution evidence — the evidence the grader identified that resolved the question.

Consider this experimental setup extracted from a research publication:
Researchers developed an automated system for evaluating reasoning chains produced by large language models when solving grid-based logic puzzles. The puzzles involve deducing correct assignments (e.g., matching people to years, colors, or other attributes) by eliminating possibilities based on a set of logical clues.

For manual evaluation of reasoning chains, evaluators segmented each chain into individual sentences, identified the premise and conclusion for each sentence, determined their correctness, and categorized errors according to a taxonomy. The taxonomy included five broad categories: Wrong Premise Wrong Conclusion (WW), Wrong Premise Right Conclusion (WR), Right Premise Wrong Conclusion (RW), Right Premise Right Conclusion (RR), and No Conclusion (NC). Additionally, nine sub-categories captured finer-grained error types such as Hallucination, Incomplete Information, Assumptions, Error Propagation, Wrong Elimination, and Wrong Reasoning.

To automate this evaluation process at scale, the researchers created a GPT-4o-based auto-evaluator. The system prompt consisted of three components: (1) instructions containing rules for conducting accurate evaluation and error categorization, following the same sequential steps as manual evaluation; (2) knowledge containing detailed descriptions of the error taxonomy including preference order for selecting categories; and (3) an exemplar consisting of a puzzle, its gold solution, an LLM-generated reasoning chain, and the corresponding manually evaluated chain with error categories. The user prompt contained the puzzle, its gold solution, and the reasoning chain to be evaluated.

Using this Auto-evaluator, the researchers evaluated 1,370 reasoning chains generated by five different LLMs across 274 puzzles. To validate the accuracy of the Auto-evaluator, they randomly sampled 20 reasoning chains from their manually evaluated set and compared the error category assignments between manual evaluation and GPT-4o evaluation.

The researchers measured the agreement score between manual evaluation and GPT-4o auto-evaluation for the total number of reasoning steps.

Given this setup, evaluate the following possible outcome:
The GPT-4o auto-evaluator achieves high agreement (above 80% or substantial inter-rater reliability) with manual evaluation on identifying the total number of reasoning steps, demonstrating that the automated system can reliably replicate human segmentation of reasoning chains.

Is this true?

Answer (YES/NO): YES